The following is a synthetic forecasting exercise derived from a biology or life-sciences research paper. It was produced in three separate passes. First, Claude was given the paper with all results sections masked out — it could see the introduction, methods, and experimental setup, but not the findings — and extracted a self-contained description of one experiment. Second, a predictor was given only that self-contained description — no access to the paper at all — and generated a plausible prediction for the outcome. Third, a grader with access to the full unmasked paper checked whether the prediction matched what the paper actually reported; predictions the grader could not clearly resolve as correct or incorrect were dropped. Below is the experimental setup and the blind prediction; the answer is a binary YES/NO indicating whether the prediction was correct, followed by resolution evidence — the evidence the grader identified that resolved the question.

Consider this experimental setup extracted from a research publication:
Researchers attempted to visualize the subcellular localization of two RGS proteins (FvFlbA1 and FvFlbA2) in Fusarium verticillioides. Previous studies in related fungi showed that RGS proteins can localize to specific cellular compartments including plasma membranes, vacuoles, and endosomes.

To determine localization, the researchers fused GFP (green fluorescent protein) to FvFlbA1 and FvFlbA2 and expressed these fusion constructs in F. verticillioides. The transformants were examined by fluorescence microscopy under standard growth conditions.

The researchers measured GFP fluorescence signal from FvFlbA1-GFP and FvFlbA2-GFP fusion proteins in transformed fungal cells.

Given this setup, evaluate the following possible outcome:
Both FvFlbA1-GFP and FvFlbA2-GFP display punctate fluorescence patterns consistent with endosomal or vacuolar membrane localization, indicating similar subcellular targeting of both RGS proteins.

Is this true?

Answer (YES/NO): NO